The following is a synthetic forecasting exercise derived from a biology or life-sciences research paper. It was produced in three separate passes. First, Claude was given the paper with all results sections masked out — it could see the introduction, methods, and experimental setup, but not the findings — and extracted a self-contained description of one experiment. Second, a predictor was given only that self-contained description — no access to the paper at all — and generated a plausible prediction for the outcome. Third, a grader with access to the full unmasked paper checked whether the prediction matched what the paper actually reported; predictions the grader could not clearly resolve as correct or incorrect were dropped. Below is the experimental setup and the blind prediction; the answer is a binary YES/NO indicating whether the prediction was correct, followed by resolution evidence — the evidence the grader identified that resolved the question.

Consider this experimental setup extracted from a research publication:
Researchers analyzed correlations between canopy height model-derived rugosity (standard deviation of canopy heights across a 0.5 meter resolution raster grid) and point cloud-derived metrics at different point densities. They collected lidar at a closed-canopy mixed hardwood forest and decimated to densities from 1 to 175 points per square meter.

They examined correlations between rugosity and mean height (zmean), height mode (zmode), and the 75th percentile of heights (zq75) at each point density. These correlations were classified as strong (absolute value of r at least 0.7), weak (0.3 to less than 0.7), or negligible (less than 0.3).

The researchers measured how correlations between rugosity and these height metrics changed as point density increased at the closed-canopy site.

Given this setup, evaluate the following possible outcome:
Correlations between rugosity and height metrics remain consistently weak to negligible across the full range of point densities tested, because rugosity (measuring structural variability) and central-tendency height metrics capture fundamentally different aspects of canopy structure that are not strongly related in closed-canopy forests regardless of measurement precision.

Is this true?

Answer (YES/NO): NO